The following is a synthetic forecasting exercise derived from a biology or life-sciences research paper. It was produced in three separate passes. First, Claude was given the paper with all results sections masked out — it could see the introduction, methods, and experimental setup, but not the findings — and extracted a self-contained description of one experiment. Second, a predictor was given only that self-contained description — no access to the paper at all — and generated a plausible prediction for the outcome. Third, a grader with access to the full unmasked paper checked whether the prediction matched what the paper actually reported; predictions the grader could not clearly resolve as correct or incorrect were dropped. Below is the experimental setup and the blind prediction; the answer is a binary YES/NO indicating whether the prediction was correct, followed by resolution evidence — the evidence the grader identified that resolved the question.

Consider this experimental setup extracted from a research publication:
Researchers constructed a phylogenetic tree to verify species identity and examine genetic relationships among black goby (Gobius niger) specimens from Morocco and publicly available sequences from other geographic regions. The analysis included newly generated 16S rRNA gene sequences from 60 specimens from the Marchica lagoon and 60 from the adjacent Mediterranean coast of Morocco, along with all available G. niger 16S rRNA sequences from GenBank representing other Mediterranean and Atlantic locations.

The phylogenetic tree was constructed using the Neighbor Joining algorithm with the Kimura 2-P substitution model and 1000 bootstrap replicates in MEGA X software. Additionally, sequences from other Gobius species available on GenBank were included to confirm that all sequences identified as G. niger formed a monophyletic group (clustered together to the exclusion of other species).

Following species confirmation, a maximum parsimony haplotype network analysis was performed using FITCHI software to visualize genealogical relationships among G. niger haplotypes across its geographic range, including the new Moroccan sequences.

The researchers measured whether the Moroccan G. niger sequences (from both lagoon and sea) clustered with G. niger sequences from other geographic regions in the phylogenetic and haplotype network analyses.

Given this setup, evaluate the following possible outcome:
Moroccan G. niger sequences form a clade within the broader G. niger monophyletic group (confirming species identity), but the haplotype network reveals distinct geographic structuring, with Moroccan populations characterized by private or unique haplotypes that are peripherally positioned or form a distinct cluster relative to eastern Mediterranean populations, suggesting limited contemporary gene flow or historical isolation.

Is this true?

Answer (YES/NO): NO